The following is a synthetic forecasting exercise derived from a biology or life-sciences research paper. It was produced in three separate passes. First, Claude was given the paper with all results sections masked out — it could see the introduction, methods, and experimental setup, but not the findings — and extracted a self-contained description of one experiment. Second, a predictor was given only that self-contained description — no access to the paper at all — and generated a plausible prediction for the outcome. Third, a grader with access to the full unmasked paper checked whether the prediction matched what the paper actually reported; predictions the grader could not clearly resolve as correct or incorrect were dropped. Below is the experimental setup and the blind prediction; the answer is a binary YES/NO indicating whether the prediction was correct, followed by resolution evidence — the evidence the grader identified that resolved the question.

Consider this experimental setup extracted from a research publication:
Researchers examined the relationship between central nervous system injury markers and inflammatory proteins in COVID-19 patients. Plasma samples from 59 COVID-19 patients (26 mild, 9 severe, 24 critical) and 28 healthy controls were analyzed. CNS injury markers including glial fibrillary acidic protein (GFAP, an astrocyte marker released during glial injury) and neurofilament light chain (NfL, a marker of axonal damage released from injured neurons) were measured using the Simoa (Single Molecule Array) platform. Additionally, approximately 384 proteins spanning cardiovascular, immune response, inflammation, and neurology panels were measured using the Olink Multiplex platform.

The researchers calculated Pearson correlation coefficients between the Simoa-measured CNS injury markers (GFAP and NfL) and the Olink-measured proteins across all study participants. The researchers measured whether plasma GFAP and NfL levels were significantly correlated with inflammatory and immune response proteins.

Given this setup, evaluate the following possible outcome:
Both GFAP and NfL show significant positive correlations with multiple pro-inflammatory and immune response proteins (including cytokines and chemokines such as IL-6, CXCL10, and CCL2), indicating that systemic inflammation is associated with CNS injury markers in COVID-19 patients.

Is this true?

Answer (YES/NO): NO